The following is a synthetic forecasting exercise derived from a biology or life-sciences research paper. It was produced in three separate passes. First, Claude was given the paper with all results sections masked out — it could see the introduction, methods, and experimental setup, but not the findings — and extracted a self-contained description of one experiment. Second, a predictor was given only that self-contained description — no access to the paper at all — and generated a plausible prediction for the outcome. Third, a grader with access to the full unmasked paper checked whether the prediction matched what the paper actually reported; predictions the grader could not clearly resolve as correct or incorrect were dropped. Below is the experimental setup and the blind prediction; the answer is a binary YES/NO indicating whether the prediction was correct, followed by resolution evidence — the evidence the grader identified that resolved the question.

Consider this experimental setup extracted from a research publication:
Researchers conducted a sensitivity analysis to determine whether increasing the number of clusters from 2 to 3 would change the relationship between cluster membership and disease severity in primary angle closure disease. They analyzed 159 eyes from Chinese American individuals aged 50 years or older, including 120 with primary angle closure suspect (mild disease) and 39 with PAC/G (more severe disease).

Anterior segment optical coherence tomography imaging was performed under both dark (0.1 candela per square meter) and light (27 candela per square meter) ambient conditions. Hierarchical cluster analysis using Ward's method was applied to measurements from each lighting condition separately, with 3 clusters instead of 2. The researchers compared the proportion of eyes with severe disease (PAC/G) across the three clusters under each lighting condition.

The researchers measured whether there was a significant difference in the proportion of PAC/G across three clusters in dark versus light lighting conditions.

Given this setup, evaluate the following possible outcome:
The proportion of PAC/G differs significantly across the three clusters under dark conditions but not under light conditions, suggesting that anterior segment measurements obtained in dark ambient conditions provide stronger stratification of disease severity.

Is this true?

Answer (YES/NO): NO